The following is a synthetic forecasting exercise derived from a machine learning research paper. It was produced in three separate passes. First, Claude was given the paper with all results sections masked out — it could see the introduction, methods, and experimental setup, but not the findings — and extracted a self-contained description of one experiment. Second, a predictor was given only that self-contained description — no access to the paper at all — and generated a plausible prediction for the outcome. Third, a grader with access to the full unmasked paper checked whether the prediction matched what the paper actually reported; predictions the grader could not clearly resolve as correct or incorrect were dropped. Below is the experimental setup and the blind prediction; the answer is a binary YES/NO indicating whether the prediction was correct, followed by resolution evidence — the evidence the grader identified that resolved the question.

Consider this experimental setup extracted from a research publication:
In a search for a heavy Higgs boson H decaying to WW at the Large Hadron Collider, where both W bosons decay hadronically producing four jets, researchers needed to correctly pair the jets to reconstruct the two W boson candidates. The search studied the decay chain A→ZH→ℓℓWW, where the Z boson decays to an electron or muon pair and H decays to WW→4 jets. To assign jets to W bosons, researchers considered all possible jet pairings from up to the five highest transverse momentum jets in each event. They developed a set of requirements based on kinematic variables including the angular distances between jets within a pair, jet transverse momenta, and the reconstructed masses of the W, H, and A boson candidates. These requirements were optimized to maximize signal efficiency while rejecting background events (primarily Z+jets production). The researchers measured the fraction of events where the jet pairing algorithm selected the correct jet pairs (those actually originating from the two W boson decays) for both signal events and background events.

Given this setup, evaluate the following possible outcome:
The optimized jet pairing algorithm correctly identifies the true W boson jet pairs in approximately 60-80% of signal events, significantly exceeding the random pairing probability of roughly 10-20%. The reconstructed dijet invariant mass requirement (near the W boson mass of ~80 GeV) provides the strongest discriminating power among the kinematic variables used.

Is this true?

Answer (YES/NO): NO